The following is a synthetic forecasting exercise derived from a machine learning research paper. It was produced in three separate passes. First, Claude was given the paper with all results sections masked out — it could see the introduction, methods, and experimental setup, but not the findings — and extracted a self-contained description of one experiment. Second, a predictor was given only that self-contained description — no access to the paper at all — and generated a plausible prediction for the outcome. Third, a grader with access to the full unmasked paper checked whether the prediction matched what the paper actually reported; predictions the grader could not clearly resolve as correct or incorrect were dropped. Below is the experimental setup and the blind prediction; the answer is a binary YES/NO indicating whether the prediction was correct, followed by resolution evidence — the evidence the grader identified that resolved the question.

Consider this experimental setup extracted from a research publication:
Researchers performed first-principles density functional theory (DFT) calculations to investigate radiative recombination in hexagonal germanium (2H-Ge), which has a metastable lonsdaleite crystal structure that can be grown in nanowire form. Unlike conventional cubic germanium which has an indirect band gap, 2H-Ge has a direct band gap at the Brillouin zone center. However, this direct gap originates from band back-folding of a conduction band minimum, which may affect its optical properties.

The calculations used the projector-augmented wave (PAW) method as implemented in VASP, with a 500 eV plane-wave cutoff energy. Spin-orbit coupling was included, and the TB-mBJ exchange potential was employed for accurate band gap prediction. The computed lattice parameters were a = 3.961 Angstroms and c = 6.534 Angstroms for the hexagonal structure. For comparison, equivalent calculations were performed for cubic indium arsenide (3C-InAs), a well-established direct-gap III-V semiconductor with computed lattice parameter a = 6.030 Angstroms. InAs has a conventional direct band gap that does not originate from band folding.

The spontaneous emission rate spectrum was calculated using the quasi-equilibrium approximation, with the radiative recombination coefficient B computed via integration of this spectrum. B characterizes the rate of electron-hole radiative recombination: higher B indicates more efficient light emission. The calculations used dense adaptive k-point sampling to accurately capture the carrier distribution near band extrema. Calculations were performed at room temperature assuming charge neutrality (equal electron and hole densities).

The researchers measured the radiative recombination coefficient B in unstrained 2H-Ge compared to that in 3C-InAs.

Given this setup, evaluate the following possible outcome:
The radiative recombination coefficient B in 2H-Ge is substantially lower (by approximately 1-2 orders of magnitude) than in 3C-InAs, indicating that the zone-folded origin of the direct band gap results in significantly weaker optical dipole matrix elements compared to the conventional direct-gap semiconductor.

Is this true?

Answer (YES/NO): NO